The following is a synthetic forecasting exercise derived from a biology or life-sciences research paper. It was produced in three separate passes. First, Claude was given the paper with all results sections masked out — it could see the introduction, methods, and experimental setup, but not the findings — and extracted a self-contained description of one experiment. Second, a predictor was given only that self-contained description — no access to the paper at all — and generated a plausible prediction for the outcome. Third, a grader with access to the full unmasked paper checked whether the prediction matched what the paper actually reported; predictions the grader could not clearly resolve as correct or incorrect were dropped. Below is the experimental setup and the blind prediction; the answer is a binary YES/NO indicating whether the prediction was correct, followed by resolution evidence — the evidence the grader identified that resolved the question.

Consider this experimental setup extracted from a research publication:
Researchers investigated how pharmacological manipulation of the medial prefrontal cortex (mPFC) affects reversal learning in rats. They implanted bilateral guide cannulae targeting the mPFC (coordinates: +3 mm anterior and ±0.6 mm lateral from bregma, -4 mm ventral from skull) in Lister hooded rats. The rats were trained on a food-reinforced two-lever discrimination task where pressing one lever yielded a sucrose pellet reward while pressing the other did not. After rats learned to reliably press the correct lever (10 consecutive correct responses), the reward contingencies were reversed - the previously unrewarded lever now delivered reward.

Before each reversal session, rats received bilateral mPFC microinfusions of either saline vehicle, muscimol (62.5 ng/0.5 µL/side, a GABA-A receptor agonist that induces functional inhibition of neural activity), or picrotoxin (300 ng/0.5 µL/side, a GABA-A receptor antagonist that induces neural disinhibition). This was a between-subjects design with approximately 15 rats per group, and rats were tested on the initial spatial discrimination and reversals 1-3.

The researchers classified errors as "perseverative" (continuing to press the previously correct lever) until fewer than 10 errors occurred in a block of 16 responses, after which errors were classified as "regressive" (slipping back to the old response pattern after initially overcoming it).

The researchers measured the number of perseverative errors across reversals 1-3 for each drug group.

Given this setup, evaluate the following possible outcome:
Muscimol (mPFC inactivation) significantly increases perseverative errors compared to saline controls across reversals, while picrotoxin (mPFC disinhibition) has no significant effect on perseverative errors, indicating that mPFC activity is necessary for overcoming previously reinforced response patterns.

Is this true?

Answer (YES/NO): NO